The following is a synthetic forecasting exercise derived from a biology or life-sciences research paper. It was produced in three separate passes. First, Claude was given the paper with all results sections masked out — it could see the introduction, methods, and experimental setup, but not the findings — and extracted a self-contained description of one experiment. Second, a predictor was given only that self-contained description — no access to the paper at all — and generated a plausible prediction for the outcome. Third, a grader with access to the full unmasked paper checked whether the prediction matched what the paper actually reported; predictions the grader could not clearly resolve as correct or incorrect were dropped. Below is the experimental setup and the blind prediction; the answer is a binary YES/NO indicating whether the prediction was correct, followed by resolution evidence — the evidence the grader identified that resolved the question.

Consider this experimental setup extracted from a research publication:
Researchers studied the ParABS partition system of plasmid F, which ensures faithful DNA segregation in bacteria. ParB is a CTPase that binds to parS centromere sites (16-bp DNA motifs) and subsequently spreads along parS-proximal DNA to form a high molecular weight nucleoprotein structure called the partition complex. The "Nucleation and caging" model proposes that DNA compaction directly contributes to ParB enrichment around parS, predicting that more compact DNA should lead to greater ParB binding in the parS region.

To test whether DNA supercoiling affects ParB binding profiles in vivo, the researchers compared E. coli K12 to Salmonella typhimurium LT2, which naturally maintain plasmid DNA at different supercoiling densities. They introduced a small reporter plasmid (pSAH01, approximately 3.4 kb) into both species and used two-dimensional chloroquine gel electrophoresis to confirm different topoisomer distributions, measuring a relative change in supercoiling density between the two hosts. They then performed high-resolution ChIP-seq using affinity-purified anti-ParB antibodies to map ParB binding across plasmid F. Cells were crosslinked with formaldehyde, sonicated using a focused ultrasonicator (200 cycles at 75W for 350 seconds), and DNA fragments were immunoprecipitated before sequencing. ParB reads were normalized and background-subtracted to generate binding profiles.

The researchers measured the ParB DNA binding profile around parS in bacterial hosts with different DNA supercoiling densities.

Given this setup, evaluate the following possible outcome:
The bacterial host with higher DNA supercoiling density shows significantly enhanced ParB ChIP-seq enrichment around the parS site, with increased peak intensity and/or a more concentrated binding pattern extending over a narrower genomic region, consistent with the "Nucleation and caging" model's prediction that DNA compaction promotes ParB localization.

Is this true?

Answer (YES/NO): NO